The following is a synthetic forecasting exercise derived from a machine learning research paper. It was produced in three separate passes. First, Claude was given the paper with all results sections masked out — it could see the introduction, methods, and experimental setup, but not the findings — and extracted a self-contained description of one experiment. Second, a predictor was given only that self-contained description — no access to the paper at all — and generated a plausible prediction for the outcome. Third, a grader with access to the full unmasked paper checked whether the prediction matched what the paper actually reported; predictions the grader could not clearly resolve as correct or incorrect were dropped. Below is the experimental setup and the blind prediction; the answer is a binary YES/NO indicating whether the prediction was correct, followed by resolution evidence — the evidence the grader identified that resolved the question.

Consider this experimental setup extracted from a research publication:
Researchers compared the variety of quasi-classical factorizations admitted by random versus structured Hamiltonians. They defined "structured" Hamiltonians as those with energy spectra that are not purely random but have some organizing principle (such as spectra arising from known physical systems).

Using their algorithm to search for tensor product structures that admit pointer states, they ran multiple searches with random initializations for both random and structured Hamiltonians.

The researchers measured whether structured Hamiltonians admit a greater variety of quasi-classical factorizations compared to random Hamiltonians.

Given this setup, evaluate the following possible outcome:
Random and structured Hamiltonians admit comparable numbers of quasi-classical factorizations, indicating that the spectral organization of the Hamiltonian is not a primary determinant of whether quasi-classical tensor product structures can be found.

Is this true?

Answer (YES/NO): NO